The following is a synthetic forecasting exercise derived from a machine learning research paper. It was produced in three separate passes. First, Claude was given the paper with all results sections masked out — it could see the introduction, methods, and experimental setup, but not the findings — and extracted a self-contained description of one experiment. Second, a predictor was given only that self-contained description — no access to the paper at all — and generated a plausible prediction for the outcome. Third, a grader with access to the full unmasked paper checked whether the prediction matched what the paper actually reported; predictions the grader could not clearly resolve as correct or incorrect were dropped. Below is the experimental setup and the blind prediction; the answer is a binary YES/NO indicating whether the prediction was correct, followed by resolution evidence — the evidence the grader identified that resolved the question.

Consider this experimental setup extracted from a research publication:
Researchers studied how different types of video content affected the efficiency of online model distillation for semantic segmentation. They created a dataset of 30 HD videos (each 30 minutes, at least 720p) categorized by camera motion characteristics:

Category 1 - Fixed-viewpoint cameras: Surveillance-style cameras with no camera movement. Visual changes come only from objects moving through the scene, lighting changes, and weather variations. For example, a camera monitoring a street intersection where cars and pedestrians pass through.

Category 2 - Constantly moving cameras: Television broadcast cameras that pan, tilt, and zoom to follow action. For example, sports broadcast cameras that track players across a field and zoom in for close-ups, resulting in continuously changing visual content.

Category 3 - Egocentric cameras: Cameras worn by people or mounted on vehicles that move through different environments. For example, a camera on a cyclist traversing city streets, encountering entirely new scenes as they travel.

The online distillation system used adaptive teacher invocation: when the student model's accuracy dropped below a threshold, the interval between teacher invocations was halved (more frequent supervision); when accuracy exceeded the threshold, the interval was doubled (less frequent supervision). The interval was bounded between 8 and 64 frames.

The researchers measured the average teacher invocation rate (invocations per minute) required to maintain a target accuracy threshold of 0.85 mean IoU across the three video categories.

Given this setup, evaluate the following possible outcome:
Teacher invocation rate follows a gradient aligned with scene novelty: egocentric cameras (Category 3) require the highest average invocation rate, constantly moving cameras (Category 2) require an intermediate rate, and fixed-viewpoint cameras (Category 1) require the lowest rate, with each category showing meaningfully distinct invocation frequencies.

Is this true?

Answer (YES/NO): YES